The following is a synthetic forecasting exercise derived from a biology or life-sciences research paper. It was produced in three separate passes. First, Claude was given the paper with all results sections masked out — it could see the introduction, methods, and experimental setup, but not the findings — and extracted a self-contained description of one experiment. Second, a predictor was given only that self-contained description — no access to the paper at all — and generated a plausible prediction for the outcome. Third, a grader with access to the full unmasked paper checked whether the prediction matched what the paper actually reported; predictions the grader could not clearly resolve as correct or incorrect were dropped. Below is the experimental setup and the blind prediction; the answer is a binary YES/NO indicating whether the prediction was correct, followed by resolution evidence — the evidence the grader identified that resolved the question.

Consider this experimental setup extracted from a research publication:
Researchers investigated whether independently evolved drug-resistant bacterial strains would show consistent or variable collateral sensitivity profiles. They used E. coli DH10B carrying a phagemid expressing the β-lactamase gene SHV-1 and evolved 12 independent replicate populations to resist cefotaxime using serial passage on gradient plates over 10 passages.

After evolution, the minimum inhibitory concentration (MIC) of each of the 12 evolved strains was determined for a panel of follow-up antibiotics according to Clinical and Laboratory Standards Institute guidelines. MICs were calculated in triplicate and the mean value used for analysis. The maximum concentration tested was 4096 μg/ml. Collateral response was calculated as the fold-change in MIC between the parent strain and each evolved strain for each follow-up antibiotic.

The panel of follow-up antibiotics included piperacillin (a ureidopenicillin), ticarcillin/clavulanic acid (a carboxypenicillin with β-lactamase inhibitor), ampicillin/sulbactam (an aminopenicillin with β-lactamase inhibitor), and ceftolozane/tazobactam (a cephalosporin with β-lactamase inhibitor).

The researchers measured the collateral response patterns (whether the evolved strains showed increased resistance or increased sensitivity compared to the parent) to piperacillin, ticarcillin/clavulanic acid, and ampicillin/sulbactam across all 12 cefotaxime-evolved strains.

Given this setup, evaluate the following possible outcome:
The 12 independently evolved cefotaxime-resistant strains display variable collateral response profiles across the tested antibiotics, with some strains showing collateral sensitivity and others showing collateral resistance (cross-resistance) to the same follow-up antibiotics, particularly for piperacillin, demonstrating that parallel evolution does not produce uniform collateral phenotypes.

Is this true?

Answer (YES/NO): YES